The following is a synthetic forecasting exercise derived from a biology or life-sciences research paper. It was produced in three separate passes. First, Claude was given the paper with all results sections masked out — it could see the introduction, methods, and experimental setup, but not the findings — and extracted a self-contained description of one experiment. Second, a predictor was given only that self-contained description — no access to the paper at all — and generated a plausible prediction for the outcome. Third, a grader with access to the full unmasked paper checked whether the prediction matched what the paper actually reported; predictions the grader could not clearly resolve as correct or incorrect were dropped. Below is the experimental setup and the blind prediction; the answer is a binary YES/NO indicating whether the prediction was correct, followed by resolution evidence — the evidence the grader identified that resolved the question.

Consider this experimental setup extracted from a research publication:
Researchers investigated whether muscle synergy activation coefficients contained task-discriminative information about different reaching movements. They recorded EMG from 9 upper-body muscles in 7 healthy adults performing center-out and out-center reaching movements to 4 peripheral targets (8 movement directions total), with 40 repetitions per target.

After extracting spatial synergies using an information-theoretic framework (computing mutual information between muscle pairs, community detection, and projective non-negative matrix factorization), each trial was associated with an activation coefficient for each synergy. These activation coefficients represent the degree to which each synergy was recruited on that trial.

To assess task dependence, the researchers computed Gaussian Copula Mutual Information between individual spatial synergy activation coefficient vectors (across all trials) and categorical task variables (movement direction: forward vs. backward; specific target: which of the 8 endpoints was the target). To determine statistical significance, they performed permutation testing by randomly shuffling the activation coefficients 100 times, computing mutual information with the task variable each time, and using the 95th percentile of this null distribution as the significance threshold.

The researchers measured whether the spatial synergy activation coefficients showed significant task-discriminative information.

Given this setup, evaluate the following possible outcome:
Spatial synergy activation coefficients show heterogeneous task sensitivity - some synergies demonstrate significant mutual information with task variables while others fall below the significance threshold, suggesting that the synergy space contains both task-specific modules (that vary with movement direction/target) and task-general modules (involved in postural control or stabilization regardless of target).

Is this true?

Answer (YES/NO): NO